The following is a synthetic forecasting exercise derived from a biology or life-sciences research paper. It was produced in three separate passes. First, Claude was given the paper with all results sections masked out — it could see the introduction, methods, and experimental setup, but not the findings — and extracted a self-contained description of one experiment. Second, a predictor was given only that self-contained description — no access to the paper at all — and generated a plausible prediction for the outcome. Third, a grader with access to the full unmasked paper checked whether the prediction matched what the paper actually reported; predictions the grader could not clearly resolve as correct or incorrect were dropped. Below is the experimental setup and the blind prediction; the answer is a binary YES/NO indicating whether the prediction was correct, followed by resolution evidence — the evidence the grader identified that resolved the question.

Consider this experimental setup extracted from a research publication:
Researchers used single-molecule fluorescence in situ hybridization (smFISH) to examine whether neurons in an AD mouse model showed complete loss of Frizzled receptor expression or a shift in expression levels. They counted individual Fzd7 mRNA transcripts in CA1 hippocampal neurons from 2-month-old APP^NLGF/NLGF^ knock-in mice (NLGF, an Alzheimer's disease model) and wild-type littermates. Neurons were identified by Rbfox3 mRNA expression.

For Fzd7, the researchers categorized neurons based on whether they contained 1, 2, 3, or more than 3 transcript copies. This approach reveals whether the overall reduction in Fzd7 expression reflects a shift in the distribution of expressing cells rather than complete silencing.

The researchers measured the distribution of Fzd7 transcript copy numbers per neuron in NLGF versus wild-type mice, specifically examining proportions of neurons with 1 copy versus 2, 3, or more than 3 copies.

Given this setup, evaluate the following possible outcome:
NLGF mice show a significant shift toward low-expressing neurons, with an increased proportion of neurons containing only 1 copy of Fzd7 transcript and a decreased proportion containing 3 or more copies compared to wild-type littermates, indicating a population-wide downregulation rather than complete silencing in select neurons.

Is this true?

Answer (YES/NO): NO